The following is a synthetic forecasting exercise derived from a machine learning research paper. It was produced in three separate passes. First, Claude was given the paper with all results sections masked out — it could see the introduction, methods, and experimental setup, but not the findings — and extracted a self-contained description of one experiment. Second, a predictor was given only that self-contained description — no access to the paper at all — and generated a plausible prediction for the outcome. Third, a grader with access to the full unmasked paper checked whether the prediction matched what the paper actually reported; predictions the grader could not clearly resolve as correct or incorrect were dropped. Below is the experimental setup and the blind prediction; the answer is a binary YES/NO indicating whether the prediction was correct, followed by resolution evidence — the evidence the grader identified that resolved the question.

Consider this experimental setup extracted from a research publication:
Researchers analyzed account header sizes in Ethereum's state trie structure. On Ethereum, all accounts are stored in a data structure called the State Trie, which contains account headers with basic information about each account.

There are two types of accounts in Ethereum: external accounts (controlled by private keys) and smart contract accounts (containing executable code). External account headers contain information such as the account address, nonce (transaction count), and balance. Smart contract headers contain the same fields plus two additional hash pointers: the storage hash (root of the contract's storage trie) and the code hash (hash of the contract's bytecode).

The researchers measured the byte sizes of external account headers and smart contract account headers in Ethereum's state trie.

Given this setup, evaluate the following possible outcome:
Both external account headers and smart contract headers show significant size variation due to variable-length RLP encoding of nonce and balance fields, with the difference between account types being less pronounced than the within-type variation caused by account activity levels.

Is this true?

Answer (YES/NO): NO